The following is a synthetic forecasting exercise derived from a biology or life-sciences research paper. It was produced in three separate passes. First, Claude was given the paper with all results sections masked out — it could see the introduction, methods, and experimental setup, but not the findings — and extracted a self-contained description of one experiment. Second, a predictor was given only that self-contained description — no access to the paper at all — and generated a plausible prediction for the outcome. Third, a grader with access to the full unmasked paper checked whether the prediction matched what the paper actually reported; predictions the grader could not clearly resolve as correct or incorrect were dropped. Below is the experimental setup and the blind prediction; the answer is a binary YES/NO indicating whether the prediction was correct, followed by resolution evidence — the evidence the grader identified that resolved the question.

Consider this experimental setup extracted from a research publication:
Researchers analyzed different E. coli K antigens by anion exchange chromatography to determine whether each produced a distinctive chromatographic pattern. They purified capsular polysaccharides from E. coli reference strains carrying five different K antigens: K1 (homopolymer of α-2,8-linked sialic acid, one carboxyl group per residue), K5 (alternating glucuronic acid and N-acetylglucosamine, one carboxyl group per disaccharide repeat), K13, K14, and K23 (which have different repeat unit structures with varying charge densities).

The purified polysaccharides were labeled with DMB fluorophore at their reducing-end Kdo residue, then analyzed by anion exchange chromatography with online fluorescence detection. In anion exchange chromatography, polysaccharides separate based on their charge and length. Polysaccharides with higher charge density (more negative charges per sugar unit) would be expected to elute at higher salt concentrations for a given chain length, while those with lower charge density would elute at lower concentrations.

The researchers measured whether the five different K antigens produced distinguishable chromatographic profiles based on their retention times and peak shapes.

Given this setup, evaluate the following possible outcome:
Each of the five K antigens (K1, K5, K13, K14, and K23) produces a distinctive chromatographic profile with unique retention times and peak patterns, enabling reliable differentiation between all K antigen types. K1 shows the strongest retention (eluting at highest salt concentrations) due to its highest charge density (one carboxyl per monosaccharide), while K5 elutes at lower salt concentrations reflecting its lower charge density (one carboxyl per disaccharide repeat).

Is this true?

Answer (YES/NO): NO